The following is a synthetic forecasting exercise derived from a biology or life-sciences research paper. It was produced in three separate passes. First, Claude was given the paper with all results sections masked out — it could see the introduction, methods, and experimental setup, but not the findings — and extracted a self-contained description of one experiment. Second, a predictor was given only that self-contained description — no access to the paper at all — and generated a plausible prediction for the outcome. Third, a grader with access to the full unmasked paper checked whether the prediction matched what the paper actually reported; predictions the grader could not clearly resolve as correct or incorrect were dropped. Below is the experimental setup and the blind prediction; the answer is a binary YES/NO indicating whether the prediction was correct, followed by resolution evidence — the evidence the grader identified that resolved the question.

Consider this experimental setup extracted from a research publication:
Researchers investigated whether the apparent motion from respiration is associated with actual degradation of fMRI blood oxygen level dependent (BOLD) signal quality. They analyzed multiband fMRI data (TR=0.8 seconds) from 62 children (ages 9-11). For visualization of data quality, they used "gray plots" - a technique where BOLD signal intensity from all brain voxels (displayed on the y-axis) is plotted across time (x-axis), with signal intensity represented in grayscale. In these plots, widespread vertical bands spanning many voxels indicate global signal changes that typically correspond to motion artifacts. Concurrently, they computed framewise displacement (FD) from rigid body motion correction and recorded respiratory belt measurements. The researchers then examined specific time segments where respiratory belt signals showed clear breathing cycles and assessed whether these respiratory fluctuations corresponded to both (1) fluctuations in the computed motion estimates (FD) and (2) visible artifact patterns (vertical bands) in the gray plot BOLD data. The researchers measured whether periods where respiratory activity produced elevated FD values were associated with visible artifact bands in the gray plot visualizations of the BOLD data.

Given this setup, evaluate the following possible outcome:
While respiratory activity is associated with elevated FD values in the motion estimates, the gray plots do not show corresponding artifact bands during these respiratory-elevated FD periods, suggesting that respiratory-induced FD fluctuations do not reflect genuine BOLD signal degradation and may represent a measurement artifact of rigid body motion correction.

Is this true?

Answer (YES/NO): YES